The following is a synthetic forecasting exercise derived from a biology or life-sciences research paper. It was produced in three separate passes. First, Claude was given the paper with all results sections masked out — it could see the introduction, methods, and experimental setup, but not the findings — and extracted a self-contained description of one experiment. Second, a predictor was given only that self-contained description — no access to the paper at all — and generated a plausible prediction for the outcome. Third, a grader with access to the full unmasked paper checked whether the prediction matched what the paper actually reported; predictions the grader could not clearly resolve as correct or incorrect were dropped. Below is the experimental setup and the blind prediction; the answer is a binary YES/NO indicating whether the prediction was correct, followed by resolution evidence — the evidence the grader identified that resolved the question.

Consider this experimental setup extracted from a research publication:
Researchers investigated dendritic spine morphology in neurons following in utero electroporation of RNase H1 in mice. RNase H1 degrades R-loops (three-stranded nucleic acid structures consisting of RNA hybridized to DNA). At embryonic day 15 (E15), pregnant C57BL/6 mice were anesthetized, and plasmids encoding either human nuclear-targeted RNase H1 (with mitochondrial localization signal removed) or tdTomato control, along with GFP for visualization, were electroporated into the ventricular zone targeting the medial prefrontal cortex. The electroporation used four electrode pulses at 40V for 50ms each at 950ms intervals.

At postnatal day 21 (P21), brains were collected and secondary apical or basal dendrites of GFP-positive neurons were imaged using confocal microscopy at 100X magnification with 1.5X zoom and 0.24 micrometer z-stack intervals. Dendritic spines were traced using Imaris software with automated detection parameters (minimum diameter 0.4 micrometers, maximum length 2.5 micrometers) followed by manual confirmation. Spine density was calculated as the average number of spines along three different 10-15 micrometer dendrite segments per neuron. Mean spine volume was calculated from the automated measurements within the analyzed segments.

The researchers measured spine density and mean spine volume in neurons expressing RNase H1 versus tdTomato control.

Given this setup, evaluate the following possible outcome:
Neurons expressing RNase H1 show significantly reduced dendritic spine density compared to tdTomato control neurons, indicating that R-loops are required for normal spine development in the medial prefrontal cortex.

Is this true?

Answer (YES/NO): YES